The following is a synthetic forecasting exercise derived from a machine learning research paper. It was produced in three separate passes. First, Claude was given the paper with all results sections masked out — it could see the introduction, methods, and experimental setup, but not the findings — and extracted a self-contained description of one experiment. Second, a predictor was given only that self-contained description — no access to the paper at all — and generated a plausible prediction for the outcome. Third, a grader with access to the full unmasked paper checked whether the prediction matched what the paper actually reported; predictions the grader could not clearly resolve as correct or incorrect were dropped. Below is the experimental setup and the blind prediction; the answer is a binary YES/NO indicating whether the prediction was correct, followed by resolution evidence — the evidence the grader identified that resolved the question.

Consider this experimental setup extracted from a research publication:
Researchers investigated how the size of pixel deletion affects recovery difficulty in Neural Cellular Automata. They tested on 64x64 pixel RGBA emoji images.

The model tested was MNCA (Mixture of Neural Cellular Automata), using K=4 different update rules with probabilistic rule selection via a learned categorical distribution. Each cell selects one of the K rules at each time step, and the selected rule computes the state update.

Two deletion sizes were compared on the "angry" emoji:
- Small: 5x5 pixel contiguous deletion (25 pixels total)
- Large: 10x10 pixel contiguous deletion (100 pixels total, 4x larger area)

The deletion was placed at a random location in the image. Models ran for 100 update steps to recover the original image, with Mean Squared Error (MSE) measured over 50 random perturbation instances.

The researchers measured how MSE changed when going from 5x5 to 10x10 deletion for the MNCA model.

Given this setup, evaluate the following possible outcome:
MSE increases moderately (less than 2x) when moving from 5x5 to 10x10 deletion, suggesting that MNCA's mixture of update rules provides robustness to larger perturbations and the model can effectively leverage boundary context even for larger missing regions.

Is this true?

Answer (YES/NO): YES